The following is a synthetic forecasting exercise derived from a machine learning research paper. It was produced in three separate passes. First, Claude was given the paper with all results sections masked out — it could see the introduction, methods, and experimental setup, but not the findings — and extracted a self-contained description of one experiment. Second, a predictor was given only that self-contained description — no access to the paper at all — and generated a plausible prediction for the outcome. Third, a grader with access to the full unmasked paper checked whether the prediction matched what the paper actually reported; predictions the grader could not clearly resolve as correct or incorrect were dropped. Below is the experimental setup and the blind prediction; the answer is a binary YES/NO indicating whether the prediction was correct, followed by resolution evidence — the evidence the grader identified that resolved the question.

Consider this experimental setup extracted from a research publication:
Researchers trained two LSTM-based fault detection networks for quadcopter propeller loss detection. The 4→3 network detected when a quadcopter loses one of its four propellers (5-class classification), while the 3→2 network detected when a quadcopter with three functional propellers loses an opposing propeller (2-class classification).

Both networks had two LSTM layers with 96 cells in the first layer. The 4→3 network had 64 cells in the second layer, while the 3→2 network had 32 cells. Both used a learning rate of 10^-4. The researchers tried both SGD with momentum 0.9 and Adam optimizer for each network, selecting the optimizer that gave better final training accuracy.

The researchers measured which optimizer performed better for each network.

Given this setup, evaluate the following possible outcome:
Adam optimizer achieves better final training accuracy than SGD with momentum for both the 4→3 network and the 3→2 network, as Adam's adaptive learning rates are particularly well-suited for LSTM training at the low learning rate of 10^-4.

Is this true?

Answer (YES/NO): NO